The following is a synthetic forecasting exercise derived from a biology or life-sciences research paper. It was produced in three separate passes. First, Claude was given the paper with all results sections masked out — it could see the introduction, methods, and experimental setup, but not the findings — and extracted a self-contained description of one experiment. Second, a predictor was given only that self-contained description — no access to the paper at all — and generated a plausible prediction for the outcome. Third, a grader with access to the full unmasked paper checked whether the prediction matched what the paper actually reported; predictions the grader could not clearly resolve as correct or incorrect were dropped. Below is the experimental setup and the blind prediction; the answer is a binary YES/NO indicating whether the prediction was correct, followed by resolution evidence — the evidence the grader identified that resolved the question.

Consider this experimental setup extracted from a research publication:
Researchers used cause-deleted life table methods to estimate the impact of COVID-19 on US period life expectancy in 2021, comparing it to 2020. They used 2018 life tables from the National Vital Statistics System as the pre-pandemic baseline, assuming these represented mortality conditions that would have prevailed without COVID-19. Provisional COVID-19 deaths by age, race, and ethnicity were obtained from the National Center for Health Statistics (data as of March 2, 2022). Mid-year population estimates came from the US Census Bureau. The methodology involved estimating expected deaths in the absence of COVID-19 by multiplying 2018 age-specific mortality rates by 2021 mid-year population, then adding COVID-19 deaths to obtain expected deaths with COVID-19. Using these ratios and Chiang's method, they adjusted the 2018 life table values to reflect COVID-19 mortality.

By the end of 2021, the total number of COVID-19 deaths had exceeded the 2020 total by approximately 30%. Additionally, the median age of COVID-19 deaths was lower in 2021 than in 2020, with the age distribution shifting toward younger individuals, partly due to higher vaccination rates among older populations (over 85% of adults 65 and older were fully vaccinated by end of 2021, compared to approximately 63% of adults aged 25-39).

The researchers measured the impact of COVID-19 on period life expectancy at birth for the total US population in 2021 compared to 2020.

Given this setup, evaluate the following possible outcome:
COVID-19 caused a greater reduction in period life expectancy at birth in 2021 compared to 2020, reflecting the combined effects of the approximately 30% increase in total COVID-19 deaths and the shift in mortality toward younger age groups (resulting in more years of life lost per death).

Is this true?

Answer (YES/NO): YES